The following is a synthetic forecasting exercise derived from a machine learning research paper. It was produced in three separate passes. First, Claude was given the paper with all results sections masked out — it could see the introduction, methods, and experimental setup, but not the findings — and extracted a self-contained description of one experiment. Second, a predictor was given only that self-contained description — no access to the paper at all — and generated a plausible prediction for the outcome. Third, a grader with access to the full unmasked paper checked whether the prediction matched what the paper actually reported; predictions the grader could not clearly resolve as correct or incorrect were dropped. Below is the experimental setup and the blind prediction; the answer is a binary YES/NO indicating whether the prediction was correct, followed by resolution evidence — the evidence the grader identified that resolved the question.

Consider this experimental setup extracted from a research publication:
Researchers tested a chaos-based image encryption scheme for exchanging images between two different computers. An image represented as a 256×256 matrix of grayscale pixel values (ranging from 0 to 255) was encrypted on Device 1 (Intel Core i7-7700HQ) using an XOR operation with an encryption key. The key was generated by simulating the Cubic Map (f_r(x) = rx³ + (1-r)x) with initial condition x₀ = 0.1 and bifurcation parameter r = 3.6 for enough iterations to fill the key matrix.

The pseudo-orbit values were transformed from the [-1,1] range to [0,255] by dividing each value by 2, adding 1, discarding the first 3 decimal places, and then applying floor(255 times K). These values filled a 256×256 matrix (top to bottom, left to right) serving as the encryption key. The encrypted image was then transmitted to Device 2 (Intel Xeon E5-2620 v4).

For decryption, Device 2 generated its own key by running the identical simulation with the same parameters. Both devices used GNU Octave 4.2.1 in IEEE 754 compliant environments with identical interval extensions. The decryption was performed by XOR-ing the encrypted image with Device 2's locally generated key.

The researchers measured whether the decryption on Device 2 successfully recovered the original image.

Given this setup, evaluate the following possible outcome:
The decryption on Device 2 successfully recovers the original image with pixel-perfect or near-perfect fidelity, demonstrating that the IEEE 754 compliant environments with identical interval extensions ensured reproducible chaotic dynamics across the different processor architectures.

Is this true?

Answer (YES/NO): NO